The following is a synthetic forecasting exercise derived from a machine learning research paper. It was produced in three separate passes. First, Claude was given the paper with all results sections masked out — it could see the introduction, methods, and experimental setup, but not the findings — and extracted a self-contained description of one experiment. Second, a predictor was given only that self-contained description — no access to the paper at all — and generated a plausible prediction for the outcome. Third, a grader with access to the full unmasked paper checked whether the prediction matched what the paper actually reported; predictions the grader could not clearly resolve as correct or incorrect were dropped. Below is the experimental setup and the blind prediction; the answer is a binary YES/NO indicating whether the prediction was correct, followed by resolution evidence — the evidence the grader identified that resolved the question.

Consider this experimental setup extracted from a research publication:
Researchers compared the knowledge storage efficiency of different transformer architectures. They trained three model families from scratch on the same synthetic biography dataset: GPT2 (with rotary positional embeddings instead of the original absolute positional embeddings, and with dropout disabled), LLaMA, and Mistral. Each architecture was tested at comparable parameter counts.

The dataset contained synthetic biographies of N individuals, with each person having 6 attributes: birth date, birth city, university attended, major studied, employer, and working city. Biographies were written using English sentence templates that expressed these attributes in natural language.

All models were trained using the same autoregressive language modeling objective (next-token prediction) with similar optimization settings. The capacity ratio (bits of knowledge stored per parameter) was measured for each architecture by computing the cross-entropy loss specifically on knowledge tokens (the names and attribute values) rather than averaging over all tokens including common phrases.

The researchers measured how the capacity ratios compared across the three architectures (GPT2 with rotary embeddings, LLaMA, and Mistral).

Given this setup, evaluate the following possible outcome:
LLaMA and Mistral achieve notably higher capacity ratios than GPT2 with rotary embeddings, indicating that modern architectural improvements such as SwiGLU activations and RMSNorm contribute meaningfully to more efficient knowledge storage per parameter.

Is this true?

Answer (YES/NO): NO